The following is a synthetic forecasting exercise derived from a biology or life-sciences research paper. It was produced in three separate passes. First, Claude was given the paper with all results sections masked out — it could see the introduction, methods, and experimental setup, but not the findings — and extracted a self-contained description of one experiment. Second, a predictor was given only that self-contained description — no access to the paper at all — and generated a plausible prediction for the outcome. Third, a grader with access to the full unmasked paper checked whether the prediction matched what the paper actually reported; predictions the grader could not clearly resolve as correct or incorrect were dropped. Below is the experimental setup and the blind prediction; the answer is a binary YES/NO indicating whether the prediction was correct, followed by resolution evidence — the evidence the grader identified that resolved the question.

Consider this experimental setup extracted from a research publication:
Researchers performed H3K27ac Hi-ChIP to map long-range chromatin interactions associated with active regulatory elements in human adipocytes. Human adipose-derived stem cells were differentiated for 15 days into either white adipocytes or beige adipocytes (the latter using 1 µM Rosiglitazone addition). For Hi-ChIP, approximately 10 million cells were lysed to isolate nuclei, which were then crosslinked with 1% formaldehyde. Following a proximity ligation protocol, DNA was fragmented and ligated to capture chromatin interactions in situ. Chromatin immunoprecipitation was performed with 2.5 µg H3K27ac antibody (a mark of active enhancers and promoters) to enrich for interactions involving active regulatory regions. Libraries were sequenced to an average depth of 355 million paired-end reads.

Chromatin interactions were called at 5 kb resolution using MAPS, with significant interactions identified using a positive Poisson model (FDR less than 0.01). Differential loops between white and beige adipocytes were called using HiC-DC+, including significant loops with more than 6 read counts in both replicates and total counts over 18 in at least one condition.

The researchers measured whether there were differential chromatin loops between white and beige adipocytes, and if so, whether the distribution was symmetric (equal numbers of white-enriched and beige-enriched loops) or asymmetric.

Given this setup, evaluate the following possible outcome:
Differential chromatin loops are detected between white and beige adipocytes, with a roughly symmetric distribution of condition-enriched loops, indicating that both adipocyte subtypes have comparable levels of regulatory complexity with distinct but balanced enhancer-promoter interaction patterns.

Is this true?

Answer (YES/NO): NO